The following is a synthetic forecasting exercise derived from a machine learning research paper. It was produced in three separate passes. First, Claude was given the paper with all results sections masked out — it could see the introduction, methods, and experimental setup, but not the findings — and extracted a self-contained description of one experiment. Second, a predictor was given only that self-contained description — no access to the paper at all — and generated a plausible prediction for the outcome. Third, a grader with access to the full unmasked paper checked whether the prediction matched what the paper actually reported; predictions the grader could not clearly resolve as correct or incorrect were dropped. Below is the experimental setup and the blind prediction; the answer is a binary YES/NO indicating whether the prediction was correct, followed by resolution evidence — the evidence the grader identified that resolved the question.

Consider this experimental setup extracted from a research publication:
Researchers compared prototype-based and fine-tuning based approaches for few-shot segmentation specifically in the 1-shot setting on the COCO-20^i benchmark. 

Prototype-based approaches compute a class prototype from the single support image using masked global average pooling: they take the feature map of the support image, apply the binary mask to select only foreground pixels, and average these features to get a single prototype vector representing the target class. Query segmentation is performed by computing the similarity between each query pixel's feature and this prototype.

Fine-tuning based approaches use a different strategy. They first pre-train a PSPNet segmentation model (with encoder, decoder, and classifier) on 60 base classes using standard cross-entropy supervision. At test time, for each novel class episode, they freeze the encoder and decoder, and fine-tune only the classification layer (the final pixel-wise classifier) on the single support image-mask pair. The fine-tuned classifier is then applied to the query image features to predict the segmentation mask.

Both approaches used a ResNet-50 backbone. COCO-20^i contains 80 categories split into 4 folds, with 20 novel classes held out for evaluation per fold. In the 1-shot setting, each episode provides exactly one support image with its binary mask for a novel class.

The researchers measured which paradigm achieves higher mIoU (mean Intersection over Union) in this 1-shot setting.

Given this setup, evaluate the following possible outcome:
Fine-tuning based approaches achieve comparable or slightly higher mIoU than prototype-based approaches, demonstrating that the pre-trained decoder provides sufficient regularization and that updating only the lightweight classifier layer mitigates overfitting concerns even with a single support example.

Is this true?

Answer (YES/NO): NO